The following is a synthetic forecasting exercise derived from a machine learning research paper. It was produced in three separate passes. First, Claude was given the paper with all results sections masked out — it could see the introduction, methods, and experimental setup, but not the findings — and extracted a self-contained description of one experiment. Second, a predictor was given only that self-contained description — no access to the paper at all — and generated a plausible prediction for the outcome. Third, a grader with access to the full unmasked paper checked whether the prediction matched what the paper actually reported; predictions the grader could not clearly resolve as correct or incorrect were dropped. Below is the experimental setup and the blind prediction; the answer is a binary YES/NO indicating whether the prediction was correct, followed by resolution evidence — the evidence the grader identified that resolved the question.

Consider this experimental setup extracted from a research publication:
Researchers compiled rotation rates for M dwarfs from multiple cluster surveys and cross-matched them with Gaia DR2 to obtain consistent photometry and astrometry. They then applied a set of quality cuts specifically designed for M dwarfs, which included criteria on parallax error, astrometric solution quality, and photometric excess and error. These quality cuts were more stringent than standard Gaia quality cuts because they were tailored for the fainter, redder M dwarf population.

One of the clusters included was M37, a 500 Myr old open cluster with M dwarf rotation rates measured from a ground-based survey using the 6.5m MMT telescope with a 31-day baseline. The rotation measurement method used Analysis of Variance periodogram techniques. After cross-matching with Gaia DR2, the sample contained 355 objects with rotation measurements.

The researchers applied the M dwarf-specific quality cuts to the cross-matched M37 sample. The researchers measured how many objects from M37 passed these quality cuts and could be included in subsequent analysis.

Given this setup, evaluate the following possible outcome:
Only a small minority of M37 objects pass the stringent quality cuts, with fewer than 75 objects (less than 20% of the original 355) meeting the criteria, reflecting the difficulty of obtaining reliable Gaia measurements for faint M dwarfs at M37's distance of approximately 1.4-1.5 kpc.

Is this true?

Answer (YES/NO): NO